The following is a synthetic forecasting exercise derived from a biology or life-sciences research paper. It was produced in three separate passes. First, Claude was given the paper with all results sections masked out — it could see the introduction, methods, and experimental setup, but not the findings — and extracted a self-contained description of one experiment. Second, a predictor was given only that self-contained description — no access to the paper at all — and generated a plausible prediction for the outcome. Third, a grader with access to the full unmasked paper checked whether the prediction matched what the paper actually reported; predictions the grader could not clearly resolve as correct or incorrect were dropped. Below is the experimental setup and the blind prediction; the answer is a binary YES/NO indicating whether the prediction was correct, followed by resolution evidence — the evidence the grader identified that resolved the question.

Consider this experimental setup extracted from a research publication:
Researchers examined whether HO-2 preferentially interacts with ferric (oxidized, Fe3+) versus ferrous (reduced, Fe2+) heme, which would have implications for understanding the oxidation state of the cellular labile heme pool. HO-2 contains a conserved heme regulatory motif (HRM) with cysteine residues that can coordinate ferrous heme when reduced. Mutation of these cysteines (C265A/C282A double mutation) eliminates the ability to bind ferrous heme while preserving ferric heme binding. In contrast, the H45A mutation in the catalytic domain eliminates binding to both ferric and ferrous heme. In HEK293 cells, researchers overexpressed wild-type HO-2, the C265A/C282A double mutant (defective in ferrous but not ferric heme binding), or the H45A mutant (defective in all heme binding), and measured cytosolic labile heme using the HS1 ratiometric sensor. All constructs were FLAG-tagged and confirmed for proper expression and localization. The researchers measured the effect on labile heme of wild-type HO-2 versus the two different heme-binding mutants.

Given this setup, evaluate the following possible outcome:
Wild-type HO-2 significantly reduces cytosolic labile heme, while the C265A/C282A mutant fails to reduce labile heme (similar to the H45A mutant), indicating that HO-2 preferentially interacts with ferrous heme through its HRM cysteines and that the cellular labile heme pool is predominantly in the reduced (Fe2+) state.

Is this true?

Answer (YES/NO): NO